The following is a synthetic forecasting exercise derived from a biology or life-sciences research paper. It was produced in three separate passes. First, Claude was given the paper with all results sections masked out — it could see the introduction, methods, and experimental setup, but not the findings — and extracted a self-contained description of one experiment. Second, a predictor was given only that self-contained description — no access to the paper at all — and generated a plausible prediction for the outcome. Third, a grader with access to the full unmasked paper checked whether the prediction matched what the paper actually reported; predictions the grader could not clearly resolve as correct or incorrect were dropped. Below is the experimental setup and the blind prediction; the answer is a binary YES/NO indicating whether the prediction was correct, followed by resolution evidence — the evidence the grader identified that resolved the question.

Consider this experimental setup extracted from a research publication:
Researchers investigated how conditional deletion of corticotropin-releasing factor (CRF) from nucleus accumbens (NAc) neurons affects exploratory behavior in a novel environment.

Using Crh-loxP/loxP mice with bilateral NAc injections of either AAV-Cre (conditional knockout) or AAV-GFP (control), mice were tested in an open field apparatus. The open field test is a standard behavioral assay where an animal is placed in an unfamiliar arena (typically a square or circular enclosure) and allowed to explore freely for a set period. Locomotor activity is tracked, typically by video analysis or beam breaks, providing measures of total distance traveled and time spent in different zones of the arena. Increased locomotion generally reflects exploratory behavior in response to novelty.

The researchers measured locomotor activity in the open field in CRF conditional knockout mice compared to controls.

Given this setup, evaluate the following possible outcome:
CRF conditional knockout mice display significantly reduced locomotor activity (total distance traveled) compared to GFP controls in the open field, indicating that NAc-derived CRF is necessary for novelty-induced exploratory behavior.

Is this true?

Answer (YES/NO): YES